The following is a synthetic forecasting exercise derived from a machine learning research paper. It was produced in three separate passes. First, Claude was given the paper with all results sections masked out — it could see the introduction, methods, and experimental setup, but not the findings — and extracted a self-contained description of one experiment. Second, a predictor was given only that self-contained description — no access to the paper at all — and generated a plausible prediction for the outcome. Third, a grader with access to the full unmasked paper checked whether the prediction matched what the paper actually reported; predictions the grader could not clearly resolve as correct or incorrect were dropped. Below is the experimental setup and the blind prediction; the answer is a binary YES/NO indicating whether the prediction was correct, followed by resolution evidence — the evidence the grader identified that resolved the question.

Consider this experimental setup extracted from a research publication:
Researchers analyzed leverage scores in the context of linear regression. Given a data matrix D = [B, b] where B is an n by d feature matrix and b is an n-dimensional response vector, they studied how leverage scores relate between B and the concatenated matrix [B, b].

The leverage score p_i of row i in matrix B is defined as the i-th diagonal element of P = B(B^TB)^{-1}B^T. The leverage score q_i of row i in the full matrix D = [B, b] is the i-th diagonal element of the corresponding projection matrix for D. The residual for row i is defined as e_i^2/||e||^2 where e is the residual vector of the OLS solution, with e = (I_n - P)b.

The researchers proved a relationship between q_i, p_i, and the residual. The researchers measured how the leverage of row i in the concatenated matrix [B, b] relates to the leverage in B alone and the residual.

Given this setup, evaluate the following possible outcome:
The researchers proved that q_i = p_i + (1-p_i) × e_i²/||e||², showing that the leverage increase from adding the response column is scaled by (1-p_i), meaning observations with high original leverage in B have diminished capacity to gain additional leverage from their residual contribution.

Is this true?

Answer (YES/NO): NO